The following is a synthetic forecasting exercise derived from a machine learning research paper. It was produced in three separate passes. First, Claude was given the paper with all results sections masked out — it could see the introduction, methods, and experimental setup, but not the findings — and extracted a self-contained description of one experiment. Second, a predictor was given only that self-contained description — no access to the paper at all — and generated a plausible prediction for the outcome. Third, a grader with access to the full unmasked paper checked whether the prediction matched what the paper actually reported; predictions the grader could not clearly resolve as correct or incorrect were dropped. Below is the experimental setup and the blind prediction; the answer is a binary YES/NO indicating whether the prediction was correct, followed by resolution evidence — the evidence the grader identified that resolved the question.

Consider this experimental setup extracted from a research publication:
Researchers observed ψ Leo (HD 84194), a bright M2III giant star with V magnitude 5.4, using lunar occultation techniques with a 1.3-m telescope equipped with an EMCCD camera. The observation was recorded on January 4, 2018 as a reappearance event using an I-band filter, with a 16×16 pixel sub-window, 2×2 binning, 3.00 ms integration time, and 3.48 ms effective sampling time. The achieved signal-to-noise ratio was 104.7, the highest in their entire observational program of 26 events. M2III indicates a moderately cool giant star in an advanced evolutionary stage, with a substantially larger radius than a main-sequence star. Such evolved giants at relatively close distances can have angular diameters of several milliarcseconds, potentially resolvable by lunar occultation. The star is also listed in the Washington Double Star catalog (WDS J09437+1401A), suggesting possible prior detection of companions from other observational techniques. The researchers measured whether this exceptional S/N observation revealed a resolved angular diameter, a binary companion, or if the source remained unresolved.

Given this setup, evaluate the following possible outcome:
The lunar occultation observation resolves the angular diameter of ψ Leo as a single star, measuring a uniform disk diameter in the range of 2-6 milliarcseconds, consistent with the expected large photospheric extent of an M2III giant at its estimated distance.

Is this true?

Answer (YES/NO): YES